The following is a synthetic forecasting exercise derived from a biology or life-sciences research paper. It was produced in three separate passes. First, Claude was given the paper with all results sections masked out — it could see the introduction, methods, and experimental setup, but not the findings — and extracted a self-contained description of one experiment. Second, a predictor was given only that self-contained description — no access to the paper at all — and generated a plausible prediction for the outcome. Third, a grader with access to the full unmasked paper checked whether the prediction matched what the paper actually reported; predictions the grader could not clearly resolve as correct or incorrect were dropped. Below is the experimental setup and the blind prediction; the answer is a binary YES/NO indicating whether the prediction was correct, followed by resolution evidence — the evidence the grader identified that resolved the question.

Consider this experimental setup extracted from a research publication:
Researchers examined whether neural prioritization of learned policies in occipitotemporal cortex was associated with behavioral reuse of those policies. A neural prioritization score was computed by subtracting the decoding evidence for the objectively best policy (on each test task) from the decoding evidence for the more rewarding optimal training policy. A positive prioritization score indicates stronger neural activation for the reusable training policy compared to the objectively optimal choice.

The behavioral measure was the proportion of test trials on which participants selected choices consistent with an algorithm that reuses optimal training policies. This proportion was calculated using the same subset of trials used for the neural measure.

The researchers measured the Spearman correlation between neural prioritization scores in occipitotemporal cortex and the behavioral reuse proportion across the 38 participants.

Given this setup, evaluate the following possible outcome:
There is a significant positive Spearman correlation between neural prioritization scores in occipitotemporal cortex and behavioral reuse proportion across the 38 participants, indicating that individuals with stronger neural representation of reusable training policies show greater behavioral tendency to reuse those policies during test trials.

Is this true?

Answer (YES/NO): YES